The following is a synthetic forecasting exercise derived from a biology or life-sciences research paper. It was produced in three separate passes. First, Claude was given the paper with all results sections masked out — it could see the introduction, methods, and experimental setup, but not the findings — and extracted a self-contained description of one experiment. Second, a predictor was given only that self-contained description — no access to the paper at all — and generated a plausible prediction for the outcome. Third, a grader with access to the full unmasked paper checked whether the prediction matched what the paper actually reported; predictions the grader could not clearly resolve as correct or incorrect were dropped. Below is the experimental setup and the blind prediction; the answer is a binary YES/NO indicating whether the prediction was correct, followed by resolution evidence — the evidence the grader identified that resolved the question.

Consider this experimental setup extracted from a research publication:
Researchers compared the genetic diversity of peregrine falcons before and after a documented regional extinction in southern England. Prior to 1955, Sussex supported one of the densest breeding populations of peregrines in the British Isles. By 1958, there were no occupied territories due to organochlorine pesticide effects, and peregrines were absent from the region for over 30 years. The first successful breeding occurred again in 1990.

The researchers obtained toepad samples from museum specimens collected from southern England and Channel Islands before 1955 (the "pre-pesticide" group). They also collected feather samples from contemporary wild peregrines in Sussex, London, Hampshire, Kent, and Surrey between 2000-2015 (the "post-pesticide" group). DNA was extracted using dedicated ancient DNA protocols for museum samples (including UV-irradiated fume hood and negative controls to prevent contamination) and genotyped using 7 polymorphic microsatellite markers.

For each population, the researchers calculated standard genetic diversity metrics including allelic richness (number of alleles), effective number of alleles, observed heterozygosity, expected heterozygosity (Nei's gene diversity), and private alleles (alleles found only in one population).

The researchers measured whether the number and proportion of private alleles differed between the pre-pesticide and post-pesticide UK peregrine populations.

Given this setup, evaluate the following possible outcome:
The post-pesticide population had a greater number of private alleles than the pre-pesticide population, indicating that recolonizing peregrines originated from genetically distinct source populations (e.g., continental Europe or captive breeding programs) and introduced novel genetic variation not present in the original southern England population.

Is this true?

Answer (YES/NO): NO